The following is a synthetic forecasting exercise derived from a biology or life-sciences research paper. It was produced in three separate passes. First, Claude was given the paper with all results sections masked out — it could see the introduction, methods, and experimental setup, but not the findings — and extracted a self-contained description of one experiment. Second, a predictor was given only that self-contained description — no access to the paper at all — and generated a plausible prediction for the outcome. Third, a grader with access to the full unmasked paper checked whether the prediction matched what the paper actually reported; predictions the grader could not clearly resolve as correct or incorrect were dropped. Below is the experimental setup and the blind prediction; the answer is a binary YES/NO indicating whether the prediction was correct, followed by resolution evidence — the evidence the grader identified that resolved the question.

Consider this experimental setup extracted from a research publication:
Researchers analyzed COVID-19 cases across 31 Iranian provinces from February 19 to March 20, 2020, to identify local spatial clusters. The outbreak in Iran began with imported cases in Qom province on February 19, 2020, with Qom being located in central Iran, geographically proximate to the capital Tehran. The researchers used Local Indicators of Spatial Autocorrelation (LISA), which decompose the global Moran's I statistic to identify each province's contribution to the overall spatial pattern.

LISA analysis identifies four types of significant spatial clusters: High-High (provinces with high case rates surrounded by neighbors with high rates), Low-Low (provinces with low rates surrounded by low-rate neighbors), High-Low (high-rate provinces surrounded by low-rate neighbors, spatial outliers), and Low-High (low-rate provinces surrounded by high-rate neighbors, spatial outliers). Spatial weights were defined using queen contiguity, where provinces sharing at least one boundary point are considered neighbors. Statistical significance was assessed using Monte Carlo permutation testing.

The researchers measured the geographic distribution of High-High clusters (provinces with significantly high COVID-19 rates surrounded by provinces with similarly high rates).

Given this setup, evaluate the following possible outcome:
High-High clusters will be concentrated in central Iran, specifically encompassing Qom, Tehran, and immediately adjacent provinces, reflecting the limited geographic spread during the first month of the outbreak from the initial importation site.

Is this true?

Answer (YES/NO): NO